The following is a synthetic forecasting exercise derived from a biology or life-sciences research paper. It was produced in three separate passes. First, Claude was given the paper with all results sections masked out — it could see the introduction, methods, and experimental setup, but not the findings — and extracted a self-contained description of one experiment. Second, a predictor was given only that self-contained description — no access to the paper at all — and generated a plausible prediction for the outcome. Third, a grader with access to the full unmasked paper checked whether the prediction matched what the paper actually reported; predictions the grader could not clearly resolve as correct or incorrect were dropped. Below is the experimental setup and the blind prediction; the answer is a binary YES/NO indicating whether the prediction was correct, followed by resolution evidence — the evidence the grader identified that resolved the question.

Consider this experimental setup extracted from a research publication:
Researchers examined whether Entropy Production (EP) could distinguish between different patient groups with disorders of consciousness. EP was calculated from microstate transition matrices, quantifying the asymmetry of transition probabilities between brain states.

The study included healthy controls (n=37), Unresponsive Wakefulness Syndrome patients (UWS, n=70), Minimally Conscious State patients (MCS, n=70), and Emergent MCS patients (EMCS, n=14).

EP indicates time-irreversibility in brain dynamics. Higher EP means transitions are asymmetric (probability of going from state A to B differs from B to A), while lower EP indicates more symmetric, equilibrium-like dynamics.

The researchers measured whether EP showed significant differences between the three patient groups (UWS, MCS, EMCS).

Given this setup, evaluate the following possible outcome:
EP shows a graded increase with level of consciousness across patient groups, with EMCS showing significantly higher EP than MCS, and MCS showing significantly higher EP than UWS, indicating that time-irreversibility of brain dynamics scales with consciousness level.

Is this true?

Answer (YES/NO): NO